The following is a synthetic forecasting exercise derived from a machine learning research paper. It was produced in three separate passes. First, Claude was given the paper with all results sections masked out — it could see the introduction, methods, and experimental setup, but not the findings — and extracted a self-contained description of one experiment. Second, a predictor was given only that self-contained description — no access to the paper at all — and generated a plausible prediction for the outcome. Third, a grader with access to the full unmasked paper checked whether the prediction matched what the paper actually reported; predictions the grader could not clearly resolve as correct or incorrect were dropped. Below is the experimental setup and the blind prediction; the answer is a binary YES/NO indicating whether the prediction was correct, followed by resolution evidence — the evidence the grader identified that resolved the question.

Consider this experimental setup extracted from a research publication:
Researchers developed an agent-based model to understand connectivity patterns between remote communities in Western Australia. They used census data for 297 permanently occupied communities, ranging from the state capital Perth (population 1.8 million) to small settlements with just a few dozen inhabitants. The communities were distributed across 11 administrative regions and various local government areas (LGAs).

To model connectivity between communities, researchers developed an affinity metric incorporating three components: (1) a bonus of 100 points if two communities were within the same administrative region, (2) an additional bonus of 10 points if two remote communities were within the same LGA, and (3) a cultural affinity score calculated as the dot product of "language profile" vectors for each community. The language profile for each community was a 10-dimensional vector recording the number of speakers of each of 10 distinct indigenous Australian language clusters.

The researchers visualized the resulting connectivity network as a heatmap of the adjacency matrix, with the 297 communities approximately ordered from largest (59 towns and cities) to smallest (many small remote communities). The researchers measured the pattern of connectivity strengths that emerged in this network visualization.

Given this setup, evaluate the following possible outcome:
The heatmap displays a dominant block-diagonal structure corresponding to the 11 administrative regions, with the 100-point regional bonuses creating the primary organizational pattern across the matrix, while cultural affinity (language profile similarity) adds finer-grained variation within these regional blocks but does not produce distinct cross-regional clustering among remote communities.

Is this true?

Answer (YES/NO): NO